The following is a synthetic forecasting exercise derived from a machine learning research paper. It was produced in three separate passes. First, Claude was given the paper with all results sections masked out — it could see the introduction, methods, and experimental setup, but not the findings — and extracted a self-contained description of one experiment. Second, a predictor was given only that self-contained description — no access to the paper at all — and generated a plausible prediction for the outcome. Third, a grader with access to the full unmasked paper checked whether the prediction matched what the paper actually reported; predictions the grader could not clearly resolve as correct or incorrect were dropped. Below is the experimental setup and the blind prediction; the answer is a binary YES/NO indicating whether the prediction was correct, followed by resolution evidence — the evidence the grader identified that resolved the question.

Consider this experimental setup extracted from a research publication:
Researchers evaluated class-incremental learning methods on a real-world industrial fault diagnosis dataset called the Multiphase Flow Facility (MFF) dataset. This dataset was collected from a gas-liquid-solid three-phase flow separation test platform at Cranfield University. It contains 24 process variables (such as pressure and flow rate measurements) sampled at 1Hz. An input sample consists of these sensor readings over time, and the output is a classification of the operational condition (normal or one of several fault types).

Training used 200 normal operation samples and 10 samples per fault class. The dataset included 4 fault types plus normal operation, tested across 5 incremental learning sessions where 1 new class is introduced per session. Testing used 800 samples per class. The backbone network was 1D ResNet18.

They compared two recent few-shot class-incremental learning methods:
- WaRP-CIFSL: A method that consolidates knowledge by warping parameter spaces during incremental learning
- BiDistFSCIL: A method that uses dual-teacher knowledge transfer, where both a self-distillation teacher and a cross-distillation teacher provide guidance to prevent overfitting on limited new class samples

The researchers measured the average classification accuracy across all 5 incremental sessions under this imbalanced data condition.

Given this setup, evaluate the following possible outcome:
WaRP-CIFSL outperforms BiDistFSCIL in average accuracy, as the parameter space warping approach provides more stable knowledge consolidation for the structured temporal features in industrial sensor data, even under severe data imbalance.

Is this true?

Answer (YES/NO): NO